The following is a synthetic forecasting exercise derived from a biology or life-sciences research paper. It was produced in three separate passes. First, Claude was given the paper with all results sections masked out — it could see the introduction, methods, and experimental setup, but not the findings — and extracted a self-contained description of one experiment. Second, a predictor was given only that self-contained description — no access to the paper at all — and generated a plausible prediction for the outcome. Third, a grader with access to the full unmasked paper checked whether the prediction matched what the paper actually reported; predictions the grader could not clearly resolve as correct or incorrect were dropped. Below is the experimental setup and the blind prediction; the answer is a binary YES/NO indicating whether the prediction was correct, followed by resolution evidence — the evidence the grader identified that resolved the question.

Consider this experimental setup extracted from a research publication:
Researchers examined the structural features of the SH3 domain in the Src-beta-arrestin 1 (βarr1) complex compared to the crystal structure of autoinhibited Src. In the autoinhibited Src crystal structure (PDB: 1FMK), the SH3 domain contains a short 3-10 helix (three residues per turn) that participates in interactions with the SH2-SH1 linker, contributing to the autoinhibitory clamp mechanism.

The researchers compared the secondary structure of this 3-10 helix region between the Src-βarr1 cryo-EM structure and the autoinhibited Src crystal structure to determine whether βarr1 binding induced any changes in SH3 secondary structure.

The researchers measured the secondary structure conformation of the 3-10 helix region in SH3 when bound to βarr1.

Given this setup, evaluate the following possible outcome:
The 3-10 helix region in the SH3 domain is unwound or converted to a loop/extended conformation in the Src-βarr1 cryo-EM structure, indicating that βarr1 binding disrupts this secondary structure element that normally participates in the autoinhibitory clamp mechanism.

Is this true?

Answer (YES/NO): YES